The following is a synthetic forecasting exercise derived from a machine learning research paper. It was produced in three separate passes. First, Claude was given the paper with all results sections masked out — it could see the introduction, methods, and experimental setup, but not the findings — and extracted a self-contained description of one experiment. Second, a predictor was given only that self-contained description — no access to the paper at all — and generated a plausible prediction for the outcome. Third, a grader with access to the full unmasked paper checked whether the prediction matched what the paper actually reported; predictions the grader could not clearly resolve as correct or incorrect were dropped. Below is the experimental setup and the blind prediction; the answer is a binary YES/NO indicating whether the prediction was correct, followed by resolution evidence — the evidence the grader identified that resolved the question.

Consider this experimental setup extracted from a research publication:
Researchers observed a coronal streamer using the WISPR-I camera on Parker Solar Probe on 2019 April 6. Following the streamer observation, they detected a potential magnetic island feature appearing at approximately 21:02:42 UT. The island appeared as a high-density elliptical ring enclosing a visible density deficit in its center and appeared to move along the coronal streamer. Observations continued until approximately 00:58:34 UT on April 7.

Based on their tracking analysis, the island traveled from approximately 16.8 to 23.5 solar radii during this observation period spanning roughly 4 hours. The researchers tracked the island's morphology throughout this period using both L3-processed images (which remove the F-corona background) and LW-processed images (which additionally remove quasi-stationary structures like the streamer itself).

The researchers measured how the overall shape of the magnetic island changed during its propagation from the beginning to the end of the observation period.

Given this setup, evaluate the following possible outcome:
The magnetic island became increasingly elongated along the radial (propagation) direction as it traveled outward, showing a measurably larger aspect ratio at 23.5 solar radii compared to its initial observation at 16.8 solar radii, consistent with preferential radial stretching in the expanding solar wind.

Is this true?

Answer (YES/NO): NO